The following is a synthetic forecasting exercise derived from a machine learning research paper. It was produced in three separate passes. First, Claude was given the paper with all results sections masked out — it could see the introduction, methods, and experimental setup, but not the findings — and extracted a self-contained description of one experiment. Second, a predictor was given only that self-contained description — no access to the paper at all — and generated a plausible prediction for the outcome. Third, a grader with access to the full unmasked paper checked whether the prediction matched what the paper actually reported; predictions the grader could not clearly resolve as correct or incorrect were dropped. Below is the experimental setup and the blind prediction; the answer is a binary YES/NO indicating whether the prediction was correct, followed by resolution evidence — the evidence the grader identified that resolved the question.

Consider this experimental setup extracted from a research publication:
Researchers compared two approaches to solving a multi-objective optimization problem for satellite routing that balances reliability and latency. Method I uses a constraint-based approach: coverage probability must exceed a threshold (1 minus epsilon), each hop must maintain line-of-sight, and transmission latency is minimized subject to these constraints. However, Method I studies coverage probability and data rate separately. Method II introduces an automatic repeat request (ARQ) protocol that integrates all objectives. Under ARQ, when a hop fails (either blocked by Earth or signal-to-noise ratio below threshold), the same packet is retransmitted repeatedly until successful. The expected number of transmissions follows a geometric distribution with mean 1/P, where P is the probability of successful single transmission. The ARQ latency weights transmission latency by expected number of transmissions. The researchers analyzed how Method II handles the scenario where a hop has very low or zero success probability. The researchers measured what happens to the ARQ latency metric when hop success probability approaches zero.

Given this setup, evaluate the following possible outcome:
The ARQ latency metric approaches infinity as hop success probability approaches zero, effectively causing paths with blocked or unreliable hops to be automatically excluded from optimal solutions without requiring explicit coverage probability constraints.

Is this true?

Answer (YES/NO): YES